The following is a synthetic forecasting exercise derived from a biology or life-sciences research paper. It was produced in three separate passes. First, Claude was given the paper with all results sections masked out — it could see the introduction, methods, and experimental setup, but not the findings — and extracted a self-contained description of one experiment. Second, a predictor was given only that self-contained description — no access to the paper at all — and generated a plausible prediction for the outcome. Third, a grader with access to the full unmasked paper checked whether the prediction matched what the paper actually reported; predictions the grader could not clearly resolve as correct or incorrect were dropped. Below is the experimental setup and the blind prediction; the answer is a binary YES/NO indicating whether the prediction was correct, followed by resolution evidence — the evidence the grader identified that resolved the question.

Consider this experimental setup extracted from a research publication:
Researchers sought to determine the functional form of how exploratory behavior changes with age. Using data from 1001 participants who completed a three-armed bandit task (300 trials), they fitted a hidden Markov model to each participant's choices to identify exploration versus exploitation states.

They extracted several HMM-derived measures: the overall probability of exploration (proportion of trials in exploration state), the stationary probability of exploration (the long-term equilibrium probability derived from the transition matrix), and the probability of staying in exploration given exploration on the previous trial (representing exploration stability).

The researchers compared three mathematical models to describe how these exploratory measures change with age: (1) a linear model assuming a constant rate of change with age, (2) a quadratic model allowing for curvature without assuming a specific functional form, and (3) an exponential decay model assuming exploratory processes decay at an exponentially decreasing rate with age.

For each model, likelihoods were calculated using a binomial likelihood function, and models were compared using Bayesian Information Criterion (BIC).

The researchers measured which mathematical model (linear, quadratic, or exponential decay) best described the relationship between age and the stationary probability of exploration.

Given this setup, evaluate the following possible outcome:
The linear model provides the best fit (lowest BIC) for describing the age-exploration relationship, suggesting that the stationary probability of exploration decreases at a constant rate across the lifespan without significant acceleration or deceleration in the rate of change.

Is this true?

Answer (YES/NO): NO